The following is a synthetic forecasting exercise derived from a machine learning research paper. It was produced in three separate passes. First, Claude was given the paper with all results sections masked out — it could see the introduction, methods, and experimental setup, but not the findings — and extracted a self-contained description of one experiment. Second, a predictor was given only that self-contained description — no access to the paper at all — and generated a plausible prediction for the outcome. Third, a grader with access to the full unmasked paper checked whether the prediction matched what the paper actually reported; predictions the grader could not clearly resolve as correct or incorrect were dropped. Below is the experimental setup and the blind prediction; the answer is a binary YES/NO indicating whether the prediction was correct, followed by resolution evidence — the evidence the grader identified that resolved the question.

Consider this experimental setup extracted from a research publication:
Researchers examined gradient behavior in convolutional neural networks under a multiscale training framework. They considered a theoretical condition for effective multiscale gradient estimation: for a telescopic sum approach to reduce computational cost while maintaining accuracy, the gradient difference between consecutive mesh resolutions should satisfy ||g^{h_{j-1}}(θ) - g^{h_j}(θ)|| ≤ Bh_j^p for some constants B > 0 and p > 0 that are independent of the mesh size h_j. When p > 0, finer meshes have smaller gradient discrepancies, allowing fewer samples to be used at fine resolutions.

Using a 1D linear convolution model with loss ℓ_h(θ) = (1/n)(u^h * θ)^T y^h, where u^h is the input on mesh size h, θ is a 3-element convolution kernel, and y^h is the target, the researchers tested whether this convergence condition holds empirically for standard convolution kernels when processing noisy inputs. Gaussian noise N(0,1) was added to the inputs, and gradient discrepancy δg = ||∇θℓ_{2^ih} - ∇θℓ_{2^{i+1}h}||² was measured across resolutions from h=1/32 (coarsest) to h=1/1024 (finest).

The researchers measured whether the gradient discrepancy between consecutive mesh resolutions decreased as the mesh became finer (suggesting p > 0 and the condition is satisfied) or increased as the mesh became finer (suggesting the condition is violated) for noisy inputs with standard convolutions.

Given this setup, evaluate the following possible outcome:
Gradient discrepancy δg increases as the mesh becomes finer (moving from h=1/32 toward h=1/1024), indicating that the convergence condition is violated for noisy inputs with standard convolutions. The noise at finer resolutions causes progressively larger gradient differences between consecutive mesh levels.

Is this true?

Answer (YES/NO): YES